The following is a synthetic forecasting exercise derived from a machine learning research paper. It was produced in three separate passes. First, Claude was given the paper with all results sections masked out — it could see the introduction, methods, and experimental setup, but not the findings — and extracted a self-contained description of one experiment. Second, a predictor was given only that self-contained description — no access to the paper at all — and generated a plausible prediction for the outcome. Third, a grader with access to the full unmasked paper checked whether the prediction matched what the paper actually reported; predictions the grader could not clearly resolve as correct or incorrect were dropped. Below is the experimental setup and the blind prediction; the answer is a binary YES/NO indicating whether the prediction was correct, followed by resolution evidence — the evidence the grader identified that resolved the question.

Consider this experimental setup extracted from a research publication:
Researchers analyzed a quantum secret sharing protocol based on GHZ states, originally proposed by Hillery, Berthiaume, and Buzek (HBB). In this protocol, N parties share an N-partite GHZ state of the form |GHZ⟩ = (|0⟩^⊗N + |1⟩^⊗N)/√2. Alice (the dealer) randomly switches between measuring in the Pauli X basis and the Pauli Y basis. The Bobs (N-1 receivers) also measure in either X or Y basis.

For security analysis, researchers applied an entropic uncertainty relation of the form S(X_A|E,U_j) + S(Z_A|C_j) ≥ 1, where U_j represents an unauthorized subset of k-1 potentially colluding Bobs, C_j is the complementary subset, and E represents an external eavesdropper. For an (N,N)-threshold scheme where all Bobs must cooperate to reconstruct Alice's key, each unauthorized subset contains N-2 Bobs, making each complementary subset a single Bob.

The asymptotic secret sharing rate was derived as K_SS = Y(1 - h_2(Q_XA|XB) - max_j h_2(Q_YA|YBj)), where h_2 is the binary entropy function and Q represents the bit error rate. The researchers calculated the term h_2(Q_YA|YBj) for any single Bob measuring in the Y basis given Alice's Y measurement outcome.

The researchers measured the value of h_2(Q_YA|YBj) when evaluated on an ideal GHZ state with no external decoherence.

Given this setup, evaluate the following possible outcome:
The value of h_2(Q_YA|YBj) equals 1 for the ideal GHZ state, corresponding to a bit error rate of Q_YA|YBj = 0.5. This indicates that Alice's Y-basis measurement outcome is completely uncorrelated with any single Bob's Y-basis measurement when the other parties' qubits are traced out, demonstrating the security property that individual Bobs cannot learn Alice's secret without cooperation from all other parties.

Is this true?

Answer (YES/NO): YES